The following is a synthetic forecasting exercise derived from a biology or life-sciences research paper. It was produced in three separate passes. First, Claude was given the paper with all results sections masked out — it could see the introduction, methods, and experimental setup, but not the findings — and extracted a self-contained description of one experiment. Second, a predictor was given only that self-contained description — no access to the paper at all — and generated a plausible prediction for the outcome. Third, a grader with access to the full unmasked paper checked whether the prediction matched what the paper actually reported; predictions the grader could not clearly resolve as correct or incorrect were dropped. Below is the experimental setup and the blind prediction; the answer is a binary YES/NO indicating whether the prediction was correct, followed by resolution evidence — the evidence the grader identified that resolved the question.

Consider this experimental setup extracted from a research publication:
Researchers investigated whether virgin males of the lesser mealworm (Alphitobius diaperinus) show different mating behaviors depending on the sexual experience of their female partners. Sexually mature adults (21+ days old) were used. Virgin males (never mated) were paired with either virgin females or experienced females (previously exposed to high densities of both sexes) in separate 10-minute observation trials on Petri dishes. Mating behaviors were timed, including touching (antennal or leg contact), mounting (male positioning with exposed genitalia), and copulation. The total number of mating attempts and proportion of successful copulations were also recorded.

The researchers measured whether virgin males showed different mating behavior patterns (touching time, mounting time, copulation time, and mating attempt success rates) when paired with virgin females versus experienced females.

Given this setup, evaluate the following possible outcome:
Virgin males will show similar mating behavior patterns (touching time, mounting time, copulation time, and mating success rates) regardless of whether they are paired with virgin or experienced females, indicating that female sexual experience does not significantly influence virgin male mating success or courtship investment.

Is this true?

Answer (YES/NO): YES